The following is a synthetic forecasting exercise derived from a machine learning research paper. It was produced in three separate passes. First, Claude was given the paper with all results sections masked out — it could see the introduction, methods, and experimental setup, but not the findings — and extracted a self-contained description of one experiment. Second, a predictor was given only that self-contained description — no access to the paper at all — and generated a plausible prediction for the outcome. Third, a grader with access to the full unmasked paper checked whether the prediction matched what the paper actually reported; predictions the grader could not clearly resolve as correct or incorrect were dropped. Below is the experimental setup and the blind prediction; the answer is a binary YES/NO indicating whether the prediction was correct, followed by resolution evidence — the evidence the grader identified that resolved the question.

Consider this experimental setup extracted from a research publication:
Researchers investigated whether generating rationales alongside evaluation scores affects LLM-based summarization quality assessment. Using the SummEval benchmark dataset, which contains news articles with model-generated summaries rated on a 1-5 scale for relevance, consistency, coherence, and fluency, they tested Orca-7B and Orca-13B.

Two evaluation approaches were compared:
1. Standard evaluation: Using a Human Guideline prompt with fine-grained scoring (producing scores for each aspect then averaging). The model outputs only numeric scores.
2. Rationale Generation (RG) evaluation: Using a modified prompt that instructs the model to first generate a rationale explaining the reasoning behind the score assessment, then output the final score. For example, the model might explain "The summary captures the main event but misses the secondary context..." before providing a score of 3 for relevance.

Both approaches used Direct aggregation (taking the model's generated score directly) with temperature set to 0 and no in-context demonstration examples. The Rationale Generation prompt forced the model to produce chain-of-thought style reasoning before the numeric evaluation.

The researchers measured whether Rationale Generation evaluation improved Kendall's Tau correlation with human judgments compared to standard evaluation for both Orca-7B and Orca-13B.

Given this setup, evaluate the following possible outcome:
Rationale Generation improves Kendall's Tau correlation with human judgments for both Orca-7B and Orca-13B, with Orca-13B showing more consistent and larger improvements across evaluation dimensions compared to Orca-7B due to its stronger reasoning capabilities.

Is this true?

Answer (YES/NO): NO